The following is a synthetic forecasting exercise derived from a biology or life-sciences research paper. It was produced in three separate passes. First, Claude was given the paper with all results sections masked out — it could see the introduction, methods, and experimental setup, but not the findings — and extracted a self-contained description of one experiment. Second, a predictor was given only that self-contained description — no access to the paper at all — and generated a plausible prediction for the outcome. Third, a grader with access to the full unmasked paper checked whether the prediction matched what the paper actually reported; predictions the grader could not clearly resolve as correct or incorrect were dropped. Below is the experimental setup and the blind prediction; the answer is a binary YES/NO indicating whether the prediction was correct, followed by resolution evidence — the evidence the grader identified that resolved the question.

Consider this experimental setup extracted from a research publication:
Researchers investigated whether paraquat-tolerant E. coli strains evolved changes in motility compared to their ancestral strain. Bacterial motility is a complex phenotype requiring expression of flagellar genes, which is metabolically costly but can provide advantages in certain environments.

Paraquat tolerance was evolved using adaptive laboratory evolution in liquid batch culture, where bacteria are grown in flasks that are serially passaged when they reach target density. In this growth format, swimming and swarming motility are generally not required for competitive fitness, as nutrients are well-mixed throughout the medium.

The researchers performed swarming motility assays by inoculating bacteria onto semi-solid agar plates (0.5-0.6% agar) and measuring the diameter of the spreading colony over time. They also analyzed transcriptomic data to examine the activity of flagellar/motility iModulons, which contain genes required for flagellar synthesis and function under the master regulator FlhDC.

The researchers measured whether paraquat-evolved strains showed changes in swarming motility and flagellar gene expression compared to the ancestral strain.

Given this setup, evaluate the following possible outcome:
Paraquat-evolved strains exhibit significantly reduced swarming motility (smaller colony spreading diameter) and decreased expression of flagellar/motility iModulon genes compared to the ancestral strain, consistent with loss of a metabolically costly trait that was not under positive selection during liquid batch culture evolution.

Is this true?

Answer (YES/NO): NO